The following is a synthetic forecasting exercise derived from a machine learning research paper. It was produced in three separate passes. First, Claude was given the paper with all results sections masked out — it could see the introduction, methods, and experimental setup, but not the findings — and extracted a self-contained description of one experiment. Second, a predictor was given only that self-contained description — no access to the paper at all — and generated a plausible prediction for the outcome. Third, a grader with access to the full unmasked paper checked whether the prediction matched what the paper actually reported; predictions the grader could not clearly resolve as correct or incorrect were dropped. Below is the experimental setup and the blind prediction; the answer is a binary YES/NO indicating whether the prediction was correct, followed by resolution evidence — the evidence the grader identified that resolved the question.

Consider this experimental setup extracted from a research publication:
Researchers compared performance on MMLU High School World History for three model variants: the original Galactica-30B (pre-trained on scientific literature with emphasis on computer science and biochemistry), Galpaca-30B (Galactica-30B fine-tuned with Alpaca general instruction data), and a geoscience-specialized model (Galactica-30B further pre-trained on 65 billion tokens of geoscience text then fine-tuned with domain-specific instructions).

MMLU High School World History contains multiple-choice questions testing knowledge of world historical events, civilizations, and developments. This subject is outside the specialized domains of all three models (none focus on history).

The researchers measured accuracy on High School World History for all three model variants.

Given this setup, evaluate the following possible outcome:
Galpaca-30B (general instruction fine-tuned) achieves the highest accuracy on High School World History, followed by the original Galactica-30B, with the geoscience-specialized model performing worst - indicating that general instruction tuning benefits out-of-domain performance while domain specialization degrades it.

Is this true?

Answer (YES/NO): NO